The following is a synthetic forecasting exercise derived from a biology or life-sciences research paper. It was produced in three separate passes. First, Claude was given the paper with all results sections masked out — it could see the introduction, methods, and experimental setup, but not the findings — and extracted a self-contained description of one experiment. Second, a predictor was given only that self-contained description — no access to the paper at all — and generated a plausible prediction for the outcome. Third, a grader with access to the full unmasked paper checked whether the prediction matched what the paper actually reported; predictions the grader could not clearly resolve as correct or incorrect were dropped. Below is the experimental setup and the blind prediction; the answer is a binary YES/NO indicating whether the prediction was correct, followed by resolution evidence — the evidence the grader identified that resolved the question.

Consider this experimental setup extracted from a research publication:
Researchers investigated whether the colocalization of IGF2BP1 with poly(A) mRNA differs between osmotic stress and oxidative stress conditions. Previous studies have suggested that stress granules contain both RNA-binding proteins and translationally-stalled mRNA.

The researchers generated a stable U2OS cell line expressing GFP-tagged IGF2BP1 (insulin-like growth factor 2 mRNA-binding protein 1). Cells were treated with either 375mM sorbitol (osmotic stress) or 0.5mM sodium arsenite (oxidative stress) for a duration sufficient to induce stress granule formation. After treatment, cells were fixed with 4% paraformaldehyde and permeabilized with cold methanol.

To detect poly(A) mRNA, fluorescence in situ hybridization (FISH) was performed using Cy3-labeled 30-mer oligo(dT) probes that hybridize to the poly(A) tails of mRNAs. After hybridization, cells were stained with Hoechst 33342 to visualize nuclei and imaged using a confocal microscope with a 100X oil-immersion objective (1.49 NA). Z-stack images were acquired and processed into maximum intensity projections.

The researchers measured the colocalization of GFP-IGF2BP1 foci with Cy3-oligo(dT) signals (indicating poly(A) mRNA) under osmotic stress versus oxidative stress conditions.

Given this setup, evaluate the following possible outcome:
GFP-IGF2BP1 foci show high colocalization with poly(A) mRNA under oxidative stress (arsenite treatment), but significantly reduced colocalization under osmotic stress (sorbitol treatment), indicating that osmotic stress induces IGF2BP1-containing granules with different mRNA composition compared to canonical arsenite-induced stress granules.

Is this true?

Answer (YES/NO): NO